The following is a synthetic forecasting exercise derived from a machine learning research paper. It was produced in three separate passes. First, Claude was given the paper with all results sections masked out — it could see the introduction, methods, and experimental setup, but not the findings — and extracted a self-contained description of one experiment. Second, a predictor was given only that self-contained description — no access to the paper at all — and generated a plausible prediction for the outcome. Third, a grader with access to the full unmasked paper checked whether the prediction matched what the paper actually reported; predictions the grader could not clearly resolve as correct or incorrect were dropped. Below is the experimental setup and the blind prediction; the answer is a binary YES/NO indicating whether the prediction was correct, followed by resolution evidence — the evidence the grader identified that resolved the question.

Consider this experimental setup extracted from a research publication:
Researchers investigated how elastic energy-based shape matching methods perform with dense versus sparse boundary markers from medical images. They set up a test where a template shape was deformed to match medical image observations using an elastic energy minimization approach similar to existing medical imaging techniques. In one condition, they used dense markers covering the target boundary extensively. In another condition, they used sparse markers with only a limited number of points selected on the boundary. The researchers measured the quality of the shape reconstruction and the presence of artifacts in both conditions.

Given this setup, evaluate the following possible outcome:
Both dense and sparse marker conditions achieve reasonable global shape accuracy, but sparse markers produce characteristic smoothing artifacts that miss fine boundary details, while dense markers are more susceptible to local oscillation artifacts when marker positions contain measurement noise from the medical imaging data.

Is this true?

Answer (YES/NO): NO